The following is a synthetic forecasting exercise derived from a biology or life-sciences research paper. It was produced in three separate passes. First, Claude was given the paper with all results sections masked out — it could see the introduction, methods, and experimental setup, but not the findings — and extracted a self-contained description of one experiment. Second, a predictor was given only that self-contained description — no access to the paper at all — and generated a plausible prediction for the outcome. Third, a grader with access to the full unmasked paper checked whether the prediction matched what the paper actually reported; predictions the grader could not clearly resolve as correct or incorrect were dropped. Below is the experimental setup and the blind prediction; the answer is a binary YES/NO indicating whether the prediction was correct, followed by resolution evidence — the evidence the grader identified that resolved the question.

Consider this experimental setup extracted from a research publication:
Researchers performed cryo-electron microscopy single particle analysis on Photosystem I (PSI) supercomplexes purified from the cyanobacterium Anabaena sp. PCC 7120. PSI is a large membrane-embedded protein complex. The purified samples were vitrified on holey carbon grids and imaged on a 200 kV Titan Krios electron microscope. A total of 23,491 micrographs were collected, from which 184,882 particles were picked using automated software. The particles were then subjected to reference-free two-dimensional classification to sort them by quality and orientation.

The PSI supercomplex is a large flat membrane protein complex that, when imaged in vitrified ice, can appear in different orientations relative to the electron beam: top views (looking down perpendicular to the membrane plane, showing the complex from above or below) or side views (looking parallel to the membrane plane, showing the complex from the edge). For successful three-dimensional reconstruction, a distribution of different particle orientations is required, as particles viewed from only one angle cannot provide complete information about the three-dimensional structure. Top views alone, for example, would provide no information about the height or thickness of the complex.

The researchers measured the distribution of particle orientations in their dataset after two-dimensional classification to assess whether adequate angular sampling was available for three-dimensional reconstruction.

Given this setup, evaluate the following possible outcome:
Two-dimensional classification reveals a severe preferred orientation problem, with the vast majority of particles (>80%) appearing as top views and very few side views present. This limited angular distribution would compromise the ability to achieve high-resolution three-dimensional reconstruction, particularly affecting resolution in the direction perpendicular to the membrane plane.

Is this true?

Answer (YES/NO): YES